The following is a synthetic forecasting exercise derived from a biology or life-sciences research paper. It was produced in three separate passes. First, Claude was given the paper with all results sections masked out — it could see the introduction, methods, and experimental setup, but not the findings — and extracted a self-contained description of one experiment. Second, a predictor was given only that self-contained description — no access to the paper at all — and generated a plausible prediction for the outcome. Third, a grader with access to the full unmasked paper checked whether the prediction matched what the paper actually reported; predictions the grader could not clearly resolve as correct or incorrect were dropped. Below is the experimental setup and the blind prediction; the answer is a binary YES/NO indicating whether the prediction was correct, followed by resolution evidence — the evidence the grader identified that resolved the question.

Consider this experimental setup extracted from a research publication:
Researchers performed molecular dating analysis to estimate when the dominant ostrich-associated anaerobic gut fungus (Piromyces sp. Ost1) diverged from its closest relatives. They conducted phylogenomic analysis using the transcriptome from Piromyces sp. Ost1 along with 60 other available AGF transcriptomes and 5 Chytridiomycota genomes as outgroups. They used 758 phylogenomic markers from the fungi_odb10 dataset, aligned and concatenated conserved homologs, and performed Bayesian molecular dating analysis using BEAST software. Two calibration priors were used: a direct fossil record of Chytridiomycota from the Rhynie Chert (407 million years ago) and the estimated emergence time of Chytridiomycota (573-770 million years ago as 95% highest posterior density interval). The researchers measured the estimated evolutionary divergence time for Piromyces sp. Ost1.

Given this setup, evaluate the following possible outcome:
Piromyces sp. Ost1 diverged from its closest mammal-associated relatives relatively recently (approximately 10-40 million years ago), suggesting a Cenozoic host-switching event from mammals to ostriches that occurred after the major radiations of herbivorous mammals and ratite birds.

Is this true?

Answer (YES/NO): NO